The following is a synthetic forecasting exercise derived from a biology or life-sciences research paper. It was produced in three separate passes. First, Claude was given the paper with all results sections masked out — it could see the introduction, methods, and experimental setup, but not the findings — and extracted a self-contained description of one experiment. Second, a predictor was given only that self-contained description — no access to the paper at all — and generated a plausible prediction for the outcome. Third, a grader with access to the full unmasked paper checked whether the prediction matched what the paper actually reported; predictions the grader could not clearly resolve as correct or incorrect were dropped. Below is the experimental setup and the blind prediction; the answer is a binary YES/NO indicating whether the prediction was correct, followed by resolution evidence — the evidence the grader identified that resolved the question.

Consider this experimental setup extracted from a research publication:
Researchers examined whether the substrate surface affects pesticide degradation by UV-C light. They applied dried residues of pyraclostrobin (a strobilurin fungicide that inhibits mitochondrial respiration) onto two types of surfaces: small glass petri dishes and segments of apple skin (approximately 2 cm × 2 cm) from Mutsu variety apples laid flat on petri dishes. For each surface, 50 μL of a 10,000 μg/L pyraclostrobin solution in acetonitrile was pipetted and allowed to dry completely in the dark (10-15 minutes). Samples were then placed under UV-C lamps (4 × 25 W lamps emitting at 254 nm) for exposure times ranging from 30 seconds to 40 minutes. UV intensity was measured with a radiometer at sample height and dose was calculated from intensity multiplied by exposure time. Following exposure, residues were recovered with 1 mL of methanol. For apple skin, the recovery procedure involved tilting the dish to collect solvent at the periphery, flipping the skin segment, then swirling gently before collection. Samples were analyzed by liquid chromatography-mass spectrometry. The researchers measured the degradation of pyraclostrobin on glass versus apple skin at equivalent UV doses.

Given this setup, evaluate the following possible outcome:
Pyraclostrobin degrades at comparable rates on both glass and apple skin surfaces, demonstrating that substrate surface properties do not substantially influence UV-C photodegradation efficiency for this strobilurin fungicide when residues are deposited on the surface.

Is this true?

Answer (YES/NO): NO